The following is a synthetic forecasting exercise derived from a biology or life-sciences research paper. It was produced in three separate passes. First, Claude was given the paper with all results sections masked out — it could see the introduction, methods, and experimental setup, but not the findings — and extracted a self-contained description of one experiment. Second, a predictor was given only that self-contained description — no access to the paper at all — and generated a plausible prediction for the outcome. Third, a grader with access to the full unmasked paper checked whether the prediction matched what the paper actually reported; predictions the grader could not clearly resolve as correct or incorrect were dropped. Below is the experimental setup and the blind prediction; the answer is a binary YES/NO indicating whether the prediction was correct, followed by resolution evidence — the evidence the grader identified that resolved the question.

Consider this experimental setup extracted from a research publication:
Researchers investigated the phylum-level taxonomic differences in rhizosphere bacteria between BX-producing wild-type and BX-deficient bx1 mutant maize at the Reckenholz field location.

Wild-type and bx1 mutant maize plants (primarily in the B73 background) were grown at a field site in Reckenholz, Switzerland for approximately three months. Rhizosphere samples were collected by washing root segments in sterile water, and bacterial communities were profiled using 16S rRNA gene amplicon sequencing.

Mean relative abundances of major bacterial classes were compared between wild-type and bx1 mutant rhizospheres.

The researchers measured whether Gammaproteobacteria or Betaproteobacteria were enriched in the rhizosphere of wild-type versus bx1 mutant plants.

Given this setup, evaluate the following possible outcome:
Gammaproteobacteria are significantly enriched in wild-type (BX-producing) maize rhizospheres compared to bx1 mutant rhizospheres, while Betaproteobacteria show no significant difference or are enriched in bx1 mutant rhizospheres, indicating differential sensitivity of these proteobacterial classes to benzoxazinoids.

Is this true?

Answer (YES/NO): YES